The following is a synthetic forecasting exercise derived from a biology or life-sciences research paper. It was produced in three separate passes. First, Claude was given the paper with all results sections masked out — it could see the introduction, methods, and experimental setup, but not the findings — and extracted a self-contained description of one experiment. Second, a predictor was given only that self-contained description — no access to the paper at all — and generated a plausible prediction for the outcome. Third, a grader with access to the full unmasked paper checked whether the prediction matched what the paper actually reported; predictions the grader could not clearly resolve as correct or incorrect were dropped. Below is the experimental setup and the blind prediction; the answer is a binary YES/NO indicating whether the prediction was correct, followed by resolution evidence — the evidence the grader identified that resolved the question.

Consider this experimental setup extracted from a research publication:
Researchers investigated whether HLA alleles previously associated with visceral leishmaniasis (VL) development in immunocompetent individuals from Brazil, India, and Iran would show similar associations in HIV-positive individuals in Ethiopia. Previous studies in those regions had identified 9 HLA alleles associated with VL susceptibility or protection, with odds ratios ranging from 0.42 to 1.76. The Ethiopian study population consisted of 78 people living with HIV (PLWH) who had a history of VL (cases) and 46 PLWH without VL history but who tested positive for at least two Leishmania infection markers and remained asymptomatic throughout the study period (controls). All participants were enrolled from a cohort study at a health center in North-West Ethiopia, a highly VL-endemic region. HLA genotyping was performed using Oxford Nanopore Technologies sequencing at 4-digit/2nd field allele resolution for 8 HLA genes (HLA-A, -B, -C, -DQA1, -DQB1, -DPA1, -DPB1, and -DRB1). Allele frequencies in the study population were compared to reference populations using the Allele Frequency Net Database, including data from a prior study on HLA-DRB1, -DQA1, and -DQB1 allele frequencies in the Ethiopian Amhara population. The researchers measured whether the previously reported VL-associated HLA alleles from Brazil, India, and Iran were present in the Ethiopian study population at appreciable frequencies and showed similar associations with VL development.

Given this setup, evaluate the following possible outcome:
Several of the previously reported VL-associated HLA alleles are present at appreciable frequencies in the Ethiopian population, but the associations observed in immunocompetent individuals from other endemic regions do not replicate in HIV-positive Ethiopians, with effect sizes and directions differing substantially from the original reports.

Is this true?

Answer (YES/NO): NO